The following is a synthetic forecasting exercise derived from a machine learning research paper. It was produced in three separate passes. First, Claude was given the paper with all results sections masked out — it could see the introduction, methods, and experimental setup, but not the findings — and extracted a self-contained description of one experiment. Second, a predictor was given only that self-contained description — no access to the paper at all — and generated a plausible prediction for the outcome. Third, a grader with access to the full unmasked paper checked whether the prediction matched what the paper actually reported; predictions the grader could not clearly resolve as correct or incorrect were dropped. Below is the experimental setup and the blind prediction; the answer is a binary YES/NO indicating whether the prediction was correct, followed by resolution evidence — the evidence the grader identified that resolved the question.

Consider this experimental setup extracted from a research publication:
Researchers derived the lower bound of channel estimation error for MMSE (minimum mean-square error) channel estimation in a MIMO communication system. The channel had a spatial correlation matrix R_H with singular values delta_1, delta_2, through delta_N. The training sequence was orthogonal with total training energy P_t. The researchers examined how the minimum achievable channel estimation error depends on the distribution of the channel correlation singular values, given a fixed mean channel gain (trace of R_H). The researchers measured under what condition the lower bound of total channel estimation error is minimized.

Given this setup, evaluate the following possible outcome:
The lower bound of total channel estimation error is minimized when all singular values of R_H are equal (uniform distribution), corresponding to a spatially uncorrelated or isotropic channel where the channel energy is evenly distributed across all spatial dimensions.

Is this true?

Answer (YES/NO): YES